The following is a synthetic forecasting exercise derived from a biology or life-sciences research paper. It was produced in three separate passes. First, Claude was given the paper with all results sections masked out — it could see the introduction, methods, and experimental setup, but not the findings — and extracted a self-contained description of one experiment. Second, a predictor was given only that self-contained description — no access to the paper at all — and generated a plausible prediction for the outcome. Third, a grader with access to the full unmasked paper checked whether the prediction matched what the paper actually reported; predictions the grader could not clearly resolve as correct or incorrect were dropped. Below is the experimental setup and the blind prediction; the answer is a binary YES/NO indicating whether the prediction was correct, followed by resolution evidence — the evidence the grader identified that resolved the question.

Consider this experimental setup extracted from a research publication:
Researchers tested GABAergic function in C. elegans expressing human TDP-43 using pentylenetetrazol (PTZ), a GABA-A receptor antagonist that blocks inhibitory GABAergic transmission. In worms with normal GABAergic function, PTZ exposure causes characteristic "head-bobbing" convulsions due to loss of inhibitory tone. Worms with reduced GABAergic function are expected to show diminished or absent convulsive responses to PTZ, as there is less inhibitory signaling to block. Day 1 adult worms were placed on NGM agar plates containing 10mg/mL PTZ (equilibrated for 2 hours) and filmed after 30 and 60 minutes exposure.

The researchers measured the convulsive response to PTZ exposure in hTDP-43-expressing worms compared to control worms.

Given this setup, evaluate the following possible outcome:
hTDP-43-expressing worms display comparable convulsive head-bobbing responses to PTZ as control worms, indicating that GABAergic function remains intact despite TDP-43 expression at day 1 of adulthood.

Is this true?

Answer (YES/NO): NO